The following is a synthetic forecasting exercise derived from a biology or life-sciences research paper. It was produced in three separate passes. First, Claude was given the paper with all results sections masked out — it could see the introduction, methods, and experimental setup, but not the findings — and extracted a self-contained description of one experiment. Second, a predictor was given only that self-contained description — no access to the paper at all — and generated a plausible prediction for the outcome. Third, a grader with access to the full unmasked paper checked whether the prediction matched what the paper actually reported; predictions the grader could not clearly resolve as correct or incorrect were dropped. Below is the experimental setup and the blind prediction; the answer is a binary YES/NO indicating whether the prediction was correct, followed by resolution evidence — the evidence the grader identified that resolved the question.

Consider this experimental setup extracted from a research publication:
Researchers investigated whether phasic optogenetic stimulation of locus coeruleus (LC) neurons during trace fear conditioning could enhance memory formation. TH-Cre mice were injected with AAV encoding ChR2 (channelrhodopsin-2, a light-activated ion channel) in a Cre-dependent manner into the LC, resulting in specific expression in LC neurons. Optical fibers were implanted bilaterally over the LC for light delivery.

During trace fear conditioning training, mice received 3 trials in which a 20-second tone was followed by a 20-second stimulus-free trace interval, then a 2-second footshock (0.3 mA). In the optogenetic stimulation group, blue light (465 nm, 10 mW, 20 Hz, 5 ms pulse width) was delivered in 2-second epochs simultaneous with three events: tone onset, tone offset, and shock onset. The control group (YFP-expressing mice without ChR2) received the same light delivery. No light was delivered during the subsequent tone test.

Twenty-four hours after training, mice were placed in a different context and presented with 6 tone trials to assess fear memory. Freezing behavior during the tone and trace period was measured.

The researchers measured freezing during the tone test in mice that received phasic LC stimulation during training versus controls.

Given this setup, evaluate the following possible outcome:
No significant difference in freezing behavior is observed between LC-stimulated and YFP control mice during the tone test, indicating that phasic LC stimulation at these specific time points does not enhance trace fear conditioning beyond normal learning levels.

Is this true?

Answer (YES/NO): NO